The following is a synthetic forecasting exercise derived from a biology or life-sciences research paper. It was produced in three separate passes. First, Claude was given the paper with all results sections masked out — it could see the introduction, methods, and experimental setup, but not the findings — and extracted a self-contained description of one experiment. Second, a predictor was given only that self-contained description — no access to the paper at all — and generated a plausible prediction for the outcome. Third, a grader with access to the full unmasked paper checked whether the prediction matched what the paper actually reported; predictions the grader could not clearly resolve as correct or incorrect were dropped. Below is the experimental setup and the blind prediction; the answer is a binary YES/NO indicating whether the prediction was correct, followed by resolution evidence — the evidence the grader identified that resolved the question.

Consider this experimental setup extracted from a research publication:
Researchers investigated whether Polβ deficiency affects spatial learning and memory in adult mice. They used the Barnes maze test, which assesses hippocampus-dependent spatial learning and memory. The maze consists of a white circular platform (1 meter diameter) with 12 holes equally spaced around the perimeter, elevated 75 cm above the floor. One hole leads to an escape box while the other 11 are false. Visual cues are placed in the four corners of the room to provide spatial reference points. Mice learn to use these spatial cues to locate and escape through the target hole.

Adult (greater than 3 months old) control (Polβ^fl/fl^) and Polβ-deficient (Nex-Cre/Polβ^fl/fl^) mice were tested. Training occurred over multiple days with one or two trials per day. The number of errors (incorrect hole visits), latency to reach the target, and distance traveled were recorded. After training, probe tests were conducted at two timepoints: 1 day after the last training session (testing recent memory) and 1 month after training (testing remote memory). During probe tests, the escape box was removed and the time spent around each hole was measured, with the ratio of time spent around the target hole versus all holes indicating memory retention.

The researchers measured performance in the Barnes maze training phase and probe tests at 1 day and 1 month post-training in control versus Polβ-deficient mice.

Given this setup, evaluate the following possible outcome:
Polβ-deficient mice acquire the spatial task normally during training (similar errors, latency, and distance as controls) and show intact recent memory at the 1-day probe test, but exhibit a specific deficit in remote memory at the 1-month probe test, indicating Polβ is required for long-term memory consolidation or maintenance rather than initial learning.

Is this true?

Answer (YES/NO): NO